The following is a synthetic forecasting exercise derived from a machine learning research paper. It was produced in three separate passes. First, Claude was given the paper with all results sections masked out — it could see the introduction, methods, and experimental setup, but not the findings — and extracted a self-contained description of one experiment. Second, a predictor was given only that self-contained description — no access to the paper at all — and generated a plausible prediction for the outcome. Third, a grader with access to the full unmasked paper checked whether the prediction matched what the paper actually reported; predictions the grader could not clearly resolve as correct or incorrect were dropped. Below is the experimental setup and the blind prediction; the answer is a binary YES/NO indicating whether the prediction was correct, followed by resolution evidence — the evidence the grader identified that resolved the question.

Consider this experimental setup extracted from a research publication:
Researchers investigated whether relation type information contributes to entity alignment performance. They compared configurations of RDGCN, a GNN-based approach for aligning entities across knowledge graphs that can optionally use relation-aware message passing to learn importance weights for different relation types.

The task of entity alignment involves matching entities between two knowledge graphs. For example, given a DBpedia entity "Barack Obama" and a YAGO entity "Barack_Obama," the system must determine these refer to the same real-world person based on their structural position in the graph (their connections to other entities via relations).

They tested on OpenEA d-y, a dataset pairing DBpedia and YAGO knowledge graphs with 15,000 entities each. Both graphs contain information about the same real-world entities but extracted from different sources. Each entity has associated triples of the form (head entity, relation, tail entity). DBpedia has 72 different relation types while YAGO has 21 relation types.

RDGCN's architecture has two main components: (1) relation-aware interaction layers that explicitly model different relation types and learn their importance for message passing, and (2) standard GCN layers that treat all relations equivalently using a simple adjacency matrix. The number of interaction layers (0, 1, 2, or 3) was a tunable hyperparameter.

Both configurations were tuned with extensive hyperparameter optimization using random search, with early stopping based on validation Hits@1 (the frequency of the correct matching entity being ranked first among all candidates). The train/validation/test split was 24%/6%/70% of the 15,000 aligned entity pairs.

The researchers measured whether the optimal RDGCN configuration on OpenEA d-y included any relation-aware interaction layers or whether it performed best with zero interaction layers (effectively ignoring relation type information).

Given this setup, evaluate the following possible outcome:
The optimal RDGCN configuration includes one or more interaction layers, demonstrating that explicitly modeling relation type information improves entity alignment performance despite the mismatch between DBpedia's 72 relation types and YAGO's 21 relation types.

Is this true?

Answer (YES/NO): NO